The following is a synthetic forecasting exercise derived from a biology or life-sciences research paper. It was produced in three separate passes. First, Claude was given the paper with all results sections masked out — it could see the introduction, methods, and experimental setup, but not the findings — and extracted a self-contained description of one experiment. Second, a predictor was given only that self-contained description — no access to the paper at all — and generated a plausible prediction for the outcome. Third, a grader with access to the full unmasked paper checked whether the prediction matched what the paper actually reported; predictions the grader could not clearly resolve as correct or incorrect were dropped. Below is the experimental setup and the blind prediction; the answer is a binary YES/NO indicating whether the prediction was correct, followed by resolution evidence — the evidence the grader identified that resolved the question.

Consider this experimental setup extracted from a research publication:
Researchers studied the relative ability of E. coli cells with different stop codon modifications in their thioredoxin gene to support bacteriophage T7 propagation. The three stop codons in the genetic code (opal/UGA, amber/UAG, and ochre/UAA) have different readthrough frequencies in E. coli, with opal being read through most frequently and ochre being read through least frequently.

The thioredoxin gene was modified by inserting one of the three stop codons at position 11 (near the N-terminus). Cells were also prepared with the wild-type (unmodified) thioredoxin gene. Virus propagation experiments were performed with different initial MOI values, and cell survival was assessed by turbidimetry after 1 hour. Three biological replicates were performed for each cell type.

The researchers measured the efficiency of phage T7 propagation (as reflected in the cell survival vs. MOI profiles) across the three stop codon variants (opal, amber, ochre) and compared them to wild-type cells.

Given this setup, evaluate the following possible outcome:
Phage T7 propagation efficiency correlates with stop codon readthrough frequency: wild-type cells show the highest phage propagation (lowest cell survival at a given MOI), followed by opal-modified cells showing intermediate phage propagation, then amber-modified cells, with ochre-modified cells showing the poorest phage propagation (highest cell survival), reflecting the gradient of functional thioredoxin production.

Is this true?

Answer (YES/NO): YES